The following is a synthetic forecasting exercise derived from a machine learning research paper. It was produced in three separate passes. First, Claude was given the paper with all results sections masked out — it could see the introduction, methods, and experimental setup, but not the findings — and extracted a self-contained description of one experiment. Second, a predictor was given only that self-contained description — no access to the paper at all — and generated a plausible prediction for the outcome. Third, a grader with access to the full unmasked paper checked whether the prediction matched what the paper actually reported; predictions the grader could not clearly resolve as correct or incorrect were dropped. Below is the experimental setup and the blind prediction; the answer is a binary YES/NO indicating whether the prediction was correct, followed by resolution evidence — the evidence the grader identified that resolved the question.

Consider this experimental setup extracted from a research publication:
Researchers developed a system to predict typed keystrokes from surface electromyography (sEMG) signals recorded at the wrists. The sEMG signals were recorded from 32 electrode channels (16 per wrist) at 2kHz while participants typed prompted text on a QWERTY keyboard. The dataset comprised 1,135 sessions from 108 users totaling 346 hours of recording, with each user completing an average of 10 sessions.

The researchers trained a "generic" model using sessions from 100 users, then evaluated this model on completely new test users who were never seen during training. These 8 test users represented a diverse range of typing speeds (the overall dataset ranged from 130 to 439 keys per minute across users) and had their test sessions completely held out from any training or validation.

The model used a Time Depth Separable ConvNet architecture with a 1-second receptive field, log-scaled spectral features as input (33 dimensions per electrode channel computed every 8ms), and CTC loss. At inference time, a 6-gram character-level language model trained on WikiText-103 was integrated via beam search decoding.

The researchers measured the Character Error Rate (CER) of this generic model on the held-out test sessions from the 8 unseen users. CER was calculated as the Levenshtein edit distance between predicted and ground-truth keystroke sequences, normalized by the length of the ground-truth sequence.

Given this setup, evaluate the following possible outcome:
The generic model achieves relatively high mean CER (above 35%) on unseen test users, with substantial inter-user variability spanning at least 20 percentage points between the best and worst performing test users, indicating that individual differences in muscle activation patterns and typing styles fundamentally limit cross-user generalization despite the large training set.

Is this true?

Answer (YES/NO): NO